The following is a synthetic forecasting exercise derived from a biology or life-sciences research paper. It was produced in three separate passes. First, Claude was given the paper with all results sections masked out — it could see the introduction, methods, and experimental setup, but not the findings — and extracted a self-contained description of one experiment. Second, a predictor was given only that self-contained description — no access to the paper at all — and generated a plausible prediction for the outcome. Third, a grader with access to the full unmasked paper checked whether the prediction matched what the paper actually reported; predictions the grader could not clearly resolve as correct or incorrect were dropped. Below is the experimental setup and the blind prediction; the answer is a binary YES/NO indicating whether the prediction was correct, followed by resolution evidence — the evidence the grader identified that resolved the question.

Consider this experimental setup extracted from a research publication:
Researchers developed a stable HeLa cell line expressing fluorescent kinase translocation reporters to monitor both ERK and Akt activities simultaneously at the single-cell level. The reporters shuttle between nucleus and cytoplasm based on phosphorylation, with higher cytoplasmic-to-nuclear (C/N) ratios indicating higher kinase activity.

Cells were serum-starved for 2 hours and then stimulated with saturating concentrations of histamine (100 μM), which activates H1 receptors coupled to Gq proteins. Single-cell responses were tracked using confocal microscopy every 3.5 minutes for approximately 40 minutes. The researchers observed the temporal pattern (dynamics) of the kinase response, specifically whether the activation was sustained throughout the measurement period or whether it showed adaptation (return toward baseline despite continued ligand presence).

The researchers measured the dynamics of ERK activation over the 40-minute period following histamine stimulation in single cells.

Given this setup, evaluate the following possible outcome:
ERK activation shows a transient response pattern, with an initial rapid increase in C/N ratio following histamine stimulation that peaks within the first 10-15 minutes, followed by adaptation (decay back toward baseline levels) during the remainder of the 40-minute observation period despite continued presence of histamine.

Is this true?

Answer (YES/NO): YES